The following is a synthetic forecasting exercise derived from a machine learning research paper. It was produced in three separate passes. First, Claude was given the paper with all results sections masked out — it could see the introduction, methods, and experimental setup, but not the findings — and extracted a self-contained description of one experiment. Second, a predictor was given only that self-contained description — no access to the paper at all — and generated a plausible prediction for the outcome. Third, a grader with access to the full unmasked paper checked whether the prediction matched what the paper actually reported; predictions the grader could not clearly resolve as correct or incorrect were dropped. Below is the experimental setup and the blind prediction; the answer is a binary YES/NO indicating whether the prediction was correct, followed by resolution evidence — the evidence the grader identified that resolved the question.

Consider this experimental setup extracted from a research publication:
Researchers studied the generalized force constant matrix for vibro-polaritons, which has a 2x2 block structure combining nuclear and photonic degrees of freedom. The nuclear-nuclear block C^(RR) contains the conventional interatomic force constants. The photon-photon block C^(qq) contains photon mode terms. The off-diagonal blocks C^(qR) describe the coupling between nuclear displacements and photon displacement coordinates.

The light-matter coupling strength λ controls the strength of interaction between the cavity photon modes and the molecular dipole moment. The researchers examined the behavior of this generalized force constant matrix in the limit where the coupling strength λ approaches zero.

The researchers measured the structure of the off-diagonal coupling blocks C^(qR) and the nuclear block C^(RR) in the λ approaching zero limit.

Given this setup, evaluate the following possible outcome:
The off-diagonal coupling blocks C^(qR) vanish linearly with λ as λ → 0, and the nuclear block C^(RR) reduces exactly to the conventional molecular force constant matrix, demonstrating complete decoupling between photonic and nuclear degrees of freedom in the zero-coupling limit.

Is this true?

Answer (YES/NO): YES